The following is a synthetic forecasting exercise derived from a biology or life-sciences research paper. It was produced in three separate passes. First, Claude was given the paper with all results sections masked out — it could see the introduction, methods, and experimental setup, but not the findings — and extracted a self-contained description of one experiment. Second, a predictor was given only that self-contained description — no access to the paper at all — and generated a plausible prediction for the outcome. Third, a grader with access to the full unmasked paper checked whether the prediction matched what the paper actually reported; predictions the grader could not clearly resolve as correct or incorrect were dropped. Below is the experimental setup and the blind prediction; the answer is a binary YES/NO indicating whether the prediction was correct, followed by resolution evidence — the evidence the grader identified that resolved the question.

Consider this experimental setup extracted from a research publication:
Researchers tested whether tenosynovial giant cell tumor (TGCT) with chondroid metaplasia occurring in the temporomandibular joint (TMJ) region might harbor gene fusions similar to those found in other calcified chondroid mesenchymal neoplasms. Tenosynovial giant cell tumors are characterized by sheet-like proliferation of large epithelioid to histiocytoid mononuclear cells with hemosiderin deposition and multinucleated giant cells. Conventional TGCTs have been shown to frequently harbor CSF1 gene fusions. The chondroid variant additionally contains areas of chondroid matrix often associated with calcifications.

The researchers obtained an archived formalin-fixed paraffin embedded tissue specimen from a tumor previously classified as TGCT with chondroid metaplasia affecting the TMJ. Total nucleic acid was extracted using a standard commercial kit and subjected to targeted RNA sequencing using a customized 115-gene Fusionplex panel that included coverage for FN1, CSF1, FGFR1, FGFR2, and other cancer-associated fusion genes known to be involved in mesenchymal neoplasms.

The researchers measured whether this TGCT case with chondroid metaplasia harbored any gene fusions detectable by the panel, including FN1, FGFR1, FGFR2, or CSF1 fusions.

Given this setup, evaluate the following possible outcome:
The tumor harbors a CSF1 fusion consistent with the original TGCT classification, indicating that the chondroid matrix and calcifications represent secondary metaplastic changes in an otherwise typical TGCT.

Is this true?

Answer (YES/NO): NO